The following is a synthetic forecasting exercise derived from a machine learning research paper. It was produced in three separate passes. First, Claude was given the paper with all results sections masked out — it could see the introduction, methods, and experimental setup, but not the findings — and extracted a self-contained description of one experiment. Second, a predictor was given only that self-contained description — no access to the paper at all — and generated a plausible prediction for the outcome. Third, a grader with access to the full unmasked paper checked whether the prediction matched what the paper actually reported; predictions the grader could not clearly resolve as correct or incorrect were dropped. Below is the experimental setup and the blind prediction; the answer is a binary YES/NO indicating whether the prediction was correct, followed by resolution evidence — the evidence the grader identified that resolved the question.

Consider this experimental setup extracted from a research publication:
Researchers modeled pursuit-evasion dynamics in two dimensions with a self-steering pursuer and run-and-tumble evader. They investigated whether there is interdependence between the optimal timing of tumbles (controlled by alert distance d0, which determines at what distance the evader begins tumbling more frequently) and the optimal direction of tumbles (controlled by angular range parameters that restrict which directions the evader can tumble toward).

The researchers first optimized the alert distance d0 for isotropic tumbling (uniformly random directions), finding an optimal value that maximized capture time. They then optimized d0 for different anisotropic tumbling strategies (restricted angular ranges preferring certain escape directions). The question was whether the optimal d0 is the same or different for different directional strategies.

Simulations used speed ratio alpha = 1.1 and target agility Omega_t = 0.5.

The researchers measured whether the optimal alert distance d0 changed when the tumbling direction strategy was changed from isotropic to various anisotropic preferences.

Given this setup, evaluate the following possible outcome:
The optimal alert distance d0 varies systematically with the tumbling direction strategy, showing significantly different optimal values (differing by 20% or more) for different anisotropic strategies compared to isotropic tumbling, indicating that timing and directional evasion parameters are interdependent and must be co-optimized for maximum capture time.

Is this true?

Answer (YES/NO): YES